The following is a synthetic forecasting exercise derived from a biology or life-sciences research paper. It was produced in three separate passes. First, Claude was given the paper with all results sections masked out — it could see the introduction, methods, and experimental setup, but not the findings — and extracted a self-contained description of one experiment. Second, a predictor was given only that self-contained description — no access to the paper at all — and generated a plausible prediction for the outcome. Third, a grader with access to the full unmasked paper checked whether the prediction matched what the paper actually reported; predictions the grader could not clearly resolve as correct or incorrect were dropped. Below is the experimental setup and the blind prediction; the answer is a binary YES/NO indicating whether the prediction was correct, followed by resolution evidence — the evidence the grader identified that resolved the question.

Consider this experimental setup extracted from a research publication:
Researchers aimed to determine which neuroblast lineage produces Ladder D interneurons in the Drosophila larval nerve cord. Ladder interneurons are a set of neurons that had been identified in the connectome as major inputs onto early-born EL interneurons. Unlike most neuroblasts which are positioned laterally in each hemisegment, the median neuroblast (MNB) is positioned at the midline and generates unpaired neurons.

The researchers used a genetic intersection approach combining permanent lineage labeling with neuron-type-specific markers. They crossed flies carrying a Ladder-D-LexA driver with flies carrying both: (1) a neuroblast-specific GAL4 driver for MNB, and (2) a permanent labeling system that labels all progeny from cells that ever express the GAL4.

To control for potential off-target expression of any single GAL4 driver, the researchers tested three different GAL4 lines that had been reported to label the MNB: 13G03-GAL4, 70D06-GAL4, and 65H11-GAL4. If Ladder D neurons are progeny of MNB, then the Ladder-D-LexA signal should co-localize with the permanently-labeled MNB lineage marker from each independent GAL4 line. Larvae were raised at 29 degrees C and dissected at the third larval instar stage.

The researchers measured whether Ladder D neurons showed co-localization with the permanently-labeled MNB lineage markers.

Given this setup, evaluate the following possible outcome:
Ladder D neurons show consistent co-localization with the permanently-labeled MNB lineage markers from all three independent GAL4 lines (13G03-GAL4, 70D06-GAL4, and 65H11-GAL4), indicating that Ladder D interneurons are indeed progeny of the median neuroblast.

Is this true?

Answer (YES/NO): YES